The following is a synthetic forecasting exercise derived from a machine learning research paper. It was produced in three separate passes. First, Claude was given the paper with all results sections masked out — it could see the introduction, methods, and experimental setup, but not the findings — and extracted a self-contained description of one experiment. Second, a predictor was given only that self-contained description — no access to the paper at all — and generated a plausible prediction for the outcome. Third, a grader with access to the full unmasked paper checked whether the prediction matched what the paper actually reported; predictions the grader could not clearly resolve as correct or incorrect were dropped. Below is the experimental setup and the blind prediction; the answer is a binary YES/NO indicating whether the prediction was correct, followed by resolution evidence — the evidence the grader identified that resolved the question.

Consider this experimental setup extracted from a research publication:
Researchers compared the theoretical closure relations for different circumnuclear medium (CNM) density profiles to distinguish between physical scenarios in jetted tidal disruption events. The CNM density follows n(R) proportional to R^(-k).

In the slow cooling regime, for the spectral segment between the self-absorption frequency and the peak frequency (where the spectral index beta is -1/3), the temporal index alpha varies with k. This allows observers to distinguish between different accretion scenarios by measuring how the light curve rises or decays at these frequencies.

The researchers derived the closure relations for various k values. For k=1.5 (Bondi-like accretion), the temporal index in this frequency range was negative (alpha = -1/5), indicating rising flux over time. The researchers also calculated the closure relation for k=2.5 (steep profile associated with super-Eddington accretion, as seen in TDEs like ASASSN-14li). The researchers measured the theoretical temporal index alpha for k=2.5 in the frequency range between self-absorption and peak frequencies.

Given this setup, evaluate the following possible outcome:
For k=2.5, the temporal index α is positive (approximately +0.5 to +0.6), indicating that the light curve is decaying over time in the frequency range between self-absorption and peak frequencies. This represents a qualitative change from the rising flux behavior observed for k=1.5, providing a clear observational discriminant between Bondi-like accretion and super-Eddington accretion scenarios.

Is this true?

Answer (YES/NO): NO